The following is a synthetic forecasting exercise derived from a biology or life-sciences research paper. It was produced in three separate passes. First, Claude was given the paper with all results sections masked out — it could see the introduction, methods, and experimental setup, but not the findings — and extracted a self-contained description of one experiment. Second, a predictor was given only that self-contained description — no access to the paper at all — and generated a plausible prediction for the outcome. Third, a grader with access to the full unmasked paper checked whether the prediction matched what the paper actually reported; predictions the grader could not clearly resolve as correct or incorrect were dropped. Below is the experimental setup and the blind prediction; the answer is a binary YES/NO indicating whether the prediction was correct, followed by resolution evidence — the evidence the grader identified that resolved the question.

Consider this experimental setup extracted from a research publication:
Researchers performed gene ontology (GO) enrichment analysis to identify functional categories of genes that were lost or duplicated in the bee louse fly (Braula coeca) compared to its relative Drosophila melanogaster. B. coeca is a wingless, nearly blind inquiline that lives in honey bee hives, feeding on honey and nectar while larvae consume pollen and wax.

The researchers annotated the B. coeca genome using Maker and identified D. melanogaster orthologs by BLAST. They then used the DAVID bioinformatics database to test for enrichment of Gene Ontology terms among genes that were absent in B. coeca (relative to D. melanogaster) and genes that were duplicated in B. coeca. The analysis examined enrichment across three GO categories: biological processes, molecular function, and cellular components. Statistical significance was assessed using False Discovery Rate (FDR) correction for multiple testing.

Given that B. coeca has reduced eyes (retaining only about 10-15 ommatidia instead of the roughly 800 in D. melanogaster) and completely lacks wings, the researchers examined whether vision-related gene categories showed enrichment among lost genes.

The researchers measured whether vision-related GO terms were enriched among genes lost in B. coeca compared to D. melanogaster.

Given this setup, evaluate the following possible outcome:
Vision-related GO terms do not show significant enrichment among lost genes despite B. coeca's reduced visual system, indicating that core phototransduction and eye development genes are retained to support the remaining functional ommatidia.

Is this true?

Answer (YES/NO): NO